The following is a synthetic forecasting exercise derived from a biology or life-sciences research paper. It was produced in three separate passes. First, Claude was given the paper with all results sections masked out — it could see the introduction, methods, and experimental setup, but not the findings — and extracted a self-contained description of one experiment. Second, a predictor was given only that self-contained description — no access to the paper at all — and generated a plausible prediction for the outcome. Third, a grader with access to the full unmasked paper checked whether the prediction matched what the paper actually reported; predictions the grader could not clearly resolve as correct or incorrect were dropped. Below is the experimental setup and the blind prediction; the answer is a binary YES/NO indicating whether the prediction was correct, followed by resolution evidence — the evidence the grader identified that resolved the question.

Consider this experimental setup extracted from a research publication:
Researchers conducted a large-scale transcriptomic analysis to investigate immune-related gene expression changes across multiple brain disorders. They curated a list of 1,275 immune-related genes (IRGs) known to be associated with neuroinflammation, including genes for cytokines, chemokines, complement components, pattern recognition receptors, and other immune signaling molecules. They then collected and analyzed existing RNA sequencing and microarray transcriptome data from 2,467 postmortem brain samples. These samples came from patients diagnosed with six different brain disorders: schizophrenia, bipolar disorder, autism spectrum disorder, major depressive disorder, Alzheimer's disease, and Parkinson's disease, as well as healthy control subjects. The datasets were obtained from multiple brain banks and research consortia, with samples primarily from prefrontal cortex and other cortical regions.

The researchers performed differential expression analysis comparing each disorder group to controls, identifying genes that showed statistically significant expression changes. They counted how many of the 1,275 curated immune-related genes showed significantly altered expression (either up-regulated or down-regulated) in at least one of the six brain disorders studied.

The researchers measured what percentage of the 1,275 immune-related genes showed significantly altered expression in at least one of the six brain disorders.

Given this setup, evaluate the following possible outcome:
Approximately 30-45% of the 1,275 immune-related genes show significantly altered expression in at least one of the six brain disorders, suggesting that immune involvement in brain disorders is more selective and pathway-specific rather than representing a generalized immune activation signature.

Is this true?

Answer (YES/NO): NO